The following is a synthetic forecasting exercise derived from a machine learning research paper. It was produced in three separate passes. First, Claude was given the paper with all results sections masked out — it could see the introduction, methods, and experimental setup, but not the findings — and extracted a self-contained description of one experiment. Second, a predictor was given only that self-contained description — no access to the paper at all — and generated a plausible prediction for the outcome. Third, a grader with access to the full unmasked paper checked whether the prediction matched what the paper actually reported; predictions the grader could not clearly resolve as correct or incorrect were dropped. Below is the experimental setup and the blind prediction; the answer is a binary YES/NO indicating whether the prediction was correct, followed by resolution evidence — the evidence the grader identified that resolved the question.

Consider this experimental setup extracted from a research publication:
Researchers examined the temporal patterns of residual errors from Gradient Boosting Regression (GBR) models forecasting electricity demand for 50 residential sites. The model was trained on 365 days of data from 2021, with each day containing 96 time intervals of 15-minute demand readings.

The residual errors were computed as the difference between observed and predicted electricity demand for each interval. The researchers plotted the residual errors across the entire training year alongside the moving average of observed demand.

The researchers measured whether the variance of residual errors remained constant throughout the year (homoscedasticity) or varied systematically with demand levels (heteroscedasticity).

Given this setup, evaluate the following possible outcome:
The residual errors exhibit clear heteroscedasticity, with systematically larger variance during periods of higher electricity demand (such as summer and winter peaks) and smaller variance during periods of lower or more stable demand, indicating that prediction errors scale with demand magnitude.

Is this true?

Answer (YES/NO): YES